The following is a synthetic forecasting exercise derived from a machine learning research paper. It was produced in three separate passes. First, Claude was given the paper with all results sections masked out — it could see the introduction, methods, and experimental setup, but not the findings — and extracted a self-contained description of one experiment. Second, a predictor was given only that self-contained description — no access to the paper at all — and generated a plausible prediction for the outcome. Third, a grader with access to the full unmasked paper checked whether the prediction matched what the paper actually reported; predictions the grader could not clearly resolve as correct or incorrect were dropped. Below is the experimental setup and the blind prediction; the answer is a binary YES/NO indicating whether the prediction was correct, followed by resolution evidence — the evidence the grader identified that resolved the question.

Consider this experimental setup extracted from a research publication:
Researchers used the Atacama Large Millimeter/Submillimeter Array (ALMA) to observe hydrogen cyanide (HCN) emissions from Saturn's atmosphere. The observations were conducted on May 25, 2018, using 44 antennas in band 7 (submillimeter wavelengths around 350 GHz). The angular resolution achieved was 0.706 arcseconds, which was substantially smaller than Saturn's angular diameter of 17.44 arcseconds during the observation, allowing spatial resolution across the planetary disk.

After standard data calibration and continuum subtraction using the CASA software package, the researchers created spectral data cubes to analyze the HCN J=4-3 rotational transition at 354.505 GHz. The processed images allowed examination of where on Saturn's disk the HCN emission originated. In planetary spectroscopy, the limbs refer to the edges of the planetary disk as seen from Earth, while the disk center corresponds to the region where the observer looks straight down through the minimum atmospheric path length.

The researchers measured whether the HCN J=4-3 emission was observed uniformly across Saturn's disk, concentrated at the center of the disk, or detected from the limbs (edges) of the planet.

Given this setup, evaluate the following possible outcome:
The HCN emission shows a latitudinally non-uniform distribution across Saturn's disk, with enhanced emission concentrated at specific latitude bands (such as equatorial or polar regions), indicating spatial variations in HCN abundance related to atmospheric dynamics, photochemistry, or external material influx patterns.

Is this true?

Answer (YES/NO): NO